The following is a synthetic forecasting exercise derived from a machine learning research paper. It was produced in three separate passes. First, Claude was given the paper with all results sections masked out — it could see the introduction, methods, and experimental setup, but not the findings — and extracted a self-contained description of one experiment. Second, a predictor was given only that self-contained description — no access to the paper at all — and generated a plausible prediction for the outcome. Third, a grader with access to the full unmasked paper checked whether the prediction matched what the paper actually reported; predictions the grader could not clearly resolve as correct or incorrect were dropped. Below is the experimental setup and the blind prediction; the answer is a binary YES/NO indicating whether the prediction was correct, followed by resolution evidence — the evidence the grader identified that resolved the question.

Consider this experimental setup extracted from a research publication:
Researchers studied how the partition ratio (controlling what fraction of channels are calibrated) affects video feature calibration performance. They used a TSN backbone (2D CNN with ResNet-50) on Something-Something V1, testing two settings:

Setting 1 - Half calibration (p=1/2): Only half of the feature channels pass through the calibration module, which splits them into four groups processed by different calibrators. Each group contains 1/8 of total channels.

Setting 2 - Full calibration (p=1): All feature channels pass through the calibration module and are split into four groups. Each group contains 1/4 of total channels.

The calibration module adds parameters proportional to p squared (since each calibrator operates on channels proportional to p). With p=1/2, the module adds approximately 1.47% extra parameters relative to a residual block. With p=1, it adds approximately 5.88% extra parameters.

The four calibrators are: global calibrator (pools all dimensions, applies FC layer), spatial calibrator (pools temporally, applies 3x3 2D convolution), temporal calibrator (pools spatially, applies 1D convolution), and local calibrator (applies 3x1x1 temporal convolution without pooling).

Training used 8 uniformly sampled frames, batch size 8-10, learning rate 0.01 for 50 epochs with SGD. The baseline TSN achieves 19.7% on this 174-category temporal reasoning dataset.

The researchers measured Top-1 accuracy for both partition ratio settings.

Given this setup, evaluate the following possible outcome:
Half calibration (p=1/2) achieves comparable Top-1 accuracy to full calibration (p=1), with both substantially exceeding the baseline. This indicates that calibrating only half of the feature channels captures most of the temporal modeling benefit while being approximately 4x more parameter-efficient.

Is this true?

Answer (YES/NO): NO